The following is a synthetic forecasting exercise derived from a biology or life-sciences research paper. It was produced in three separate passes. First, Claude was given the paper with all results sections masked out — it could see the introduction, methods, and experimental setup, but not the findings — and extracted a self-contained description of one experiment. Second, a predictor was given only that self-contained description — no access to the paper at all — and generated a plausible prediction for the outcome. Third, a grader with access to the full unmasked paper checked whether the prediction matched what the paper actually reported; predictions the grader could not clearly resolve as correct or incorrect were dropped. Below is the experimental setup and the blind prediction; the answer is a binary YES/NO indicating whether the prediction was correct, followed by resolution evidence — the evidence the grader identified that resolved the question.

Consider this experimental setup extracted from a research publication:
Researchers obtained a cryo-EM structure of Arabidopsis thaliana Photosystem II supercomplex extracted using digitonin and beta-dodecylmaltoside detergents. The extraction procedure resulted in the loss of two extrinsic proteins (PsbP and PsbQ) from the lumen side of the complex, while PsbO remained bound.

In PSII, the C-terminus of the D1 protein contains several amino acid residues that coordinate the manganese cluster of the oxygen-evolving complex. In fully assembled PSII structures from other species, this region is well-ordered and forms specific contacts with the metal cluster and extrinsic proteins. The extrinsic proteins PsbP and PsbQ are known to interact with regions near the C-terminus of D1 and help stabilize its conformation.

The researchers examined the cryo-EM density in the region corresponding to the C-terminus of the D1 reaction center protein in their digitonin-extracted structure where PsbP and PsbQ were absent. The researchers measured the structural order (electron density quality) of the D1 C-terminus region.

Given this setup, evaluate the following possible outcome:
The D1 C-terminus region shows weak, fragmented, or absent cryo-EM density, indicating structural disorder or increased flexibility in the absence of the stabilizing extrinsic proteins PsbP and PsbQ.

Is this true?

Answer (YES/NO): YES